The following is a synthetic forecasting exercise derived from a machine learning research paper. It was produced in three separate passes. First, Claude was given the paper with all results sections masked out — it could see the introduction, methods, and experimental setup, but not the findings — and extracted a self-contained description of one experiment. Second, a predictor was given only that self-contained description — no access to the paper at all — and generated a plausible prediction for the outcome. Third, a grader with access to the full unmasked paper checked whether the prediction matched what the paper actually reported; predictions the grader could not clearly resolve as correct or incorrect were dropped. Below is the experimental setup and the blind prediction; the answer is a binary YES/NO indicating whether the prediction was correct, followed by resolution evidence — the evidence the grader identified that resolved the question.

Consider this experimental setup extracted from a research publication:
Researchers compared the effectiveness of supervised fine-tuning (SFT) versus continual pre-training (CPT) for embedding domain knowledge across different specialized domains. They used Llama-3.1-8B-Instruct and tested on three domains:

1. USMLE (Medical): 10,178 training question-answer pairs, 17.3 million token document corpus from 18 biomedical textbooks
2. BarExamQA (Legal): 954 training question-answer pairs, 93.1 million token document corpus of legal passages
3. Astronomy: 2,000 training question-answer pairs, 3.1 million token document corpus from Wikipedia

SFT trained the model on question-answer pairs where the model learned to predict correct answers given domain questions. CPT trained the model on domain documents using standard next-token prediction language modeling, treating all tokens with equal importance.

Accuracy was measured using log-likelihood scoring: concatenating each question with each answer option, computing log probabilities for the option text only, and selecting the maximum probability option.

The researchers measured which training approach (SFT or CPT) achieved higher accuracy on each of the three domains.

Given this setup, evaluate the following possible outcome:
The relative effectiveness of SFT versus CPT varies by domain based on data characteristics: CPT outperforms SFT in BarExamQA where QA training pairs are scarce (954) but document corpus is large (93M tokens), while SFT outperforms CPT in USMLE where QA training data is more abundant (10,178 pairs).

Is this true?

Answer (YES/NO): NO